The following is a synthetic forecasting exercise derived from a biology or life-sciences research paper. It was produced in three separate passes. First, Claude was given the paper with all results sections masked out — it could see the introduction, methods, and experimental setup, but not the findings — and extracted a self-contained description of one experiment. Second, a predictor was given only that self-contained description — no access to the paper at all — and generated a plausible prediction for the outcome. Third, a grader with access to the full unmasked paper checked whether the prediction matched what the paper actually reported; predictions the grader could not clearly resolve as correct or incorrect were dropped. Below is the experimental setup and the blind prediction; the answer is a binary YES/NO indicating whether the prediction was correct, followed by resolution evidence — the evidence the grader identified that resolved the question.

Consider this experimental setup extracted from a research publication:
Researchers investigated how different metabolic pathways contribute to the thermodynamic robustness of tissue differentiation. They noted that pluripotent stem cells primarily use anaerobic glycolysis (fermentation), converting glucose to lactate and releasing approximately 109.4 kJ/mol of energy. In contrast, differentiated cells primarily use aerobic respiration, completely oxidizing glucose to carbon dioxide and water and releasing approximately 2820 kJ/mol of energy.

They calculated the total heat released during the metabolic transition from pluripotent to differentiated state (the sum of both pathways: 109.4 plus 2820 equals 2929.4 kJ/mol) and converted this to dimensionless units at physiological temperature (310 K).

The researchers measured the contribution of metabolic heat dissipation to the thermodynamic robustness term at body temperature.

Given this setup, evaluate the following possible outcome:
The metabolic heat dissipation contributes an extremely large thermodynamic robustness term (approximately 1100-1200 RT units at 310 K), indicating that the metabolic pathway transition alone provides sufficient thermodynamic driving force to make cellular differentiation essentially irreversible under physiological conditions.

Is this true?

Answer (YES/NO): NO